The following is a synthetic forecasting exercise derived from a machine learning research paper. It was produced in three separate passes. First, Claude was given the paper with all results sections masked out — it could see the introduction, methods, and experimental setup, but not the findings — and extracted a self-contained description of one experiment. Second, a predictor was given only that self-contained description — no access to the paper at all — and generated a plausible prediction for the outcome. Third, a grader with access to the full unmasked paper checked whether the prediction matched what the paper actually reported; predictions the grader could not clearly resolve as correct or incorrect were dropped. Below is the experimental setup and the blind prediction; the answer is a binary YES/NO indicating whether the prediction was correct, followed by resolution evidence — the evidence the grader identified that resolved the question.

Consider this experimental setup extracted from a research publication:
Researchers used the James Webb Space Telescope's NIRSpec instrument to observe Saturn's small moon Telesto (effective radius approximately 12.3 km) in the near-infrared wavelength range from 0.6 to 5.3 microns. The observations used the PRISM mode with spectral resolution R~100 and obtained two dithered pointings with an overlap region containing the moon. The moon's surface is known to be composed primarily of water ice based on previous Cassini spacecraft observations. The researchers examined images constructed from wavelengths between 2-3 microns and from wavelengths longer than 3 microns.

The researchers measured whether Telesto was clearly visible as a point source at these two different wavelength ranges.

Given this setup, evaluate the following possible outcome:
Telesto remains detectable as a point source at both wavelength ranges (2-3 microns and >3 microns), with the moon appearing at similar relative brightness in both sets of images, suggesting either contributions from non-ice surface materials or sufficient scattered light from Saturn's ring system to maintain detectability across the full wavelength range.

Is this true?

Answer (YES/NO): NO